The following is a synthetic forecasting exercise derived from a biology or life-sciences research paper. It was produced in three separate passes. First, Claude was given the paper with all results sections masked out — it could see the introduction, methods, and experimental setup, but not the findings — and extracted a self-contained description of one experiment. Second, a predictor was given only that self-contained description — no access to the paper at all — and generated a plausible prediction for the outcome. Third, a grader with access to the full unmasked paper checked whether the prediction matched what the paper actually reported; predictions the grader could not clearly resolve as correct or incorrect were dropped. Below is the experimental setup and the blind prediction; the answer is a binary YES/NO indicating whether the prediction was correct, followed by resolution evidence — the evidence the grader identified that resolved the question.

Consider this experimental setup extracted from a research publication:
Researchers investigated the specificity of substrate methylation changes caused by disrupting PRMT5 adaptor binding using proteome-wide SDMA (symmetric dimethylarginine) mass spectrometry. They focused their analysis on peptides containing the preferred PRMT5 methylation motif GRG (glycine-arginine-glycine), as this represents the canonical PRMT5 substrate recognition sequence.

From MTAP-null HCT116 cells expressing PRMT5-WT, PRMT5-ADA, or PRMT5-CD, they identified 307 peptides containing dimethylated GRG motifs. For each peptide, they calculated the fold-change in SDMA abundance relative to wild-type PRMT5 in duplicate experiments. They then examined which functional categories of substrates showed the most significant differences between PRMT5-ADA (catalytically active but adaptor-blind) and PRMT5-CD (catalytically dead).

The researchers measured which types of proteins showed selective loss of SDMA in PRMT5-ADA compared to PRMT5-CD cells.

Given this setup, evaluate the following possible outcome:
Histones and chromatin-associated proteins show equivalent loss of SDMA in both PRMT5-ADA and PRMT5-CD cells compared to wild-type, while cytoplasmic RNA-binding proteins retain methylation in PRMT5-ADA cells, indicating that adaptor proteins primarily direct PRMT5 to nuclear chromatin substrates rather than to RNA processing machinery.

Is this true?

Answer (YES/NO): NO